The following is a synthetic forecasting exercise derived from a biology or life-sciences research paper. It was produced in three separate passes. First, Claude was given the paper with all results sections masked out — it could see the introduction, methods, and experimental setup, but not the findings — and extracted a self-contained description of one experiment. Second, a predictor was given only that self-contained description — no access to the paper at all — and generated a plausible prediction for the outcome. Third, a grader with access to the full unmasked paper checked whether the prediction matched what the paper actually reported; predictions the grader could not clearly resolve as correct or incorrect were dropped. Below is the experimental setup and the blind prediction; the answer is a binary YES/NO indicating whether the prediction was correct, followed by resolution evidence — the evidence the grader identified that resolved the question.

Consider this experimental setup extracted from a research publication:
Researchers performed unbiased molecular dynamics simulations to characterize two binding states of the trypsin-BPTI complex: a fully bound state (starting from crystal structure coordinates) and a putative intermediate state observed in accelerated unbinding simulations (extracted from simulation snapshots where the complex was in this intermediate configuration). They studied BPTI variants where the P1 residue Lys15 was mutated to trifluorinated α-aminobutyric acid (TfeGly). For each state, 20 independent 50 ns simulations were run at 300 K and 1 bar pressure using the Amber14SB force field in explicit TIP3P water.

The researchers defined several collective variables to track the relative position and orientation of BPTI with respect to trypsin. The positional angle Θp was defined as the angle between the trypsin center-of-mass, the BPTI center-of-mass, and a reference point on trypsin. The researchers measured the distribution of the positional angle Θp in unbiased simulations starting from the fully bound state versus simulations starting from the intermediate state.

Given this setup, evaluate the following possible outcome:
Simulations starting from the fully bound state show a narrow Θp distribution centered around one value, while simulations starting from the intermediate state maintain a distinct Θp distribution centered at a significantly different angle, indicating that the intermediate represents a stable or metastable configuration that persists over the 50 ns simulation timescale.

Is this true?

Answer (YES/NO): YES